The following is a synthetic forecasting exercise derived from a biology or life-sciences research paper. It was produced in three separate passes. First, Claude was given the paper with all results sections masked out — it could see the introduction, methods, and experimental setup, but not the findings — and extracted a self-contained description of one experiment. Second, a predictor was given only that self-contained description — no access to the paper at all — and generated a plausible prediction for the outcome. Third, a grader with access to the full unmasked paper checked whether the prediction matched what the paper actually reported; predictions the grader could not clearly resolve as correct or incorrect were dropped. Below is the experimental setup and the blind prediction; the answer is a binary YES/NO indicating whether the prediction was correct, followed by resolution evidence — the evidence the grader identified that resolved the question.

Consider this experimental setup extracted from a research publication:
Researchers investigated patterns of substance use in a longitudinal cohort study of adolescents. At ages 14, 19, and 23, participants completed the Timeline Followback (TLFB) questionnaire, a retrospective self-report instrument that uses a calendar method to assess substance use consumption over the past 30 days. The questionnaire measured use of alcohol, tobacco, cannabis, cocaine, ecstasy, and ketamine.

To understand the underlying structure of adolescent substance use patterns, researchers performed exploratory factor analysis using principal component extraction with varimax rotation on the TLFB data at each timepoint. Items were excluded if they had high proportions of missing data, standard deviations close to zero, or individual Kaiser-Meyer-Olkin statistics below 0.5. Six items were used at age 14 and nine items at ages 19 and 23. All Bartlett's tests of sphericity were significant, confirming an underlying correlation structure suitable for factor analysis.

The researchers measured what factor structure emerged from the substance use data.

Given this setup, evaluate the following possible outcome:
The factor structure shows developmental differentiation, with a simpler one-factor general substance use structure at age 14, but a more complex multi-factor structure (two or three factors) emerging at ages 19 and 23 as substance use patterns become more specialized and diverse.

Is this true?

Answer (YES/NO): NO